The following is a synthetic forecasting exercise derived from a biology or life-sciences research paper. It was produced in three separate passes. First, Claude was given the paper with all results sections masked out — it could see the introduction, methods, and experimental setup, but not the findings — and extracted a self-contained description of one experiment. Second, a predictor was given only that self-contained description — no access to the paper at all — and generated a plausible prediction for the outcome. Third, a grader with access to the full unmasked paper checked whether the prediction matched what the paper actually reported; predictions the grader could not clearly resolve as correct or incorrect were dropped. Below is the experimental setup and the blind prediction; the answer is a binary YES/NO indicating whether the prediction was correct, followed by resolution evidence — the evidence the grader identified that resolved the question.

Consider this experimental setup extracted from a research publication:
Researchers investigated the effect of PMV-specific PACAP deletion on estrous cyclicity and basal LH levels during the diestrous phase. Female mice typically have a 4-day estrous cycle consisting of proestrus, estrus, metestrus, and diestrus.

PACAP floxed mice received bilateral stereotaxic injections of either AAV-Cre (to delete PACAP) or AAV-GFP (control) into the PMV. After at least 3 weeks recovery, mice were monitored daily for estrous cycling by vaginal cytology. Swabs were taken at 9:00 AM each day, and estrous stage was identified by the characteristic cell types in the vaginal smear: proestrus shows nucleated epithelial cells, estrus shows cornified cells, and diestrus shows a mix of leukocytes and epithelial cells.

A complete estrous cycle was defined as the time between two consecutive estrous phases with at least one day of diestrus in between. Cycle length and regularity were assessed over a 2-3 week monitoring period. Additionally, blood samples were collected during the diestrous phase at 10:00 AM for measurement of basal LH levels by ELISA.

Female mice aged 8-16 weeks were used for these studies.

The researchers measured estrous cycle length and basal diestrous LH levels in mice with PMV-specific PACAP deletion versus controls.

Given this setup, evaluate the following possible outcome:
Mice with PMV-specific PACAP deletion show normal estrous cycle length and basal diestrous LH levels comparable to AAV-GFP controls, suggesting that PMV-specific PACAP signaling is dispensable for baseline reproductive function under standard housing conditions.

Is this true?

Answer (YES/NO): NO